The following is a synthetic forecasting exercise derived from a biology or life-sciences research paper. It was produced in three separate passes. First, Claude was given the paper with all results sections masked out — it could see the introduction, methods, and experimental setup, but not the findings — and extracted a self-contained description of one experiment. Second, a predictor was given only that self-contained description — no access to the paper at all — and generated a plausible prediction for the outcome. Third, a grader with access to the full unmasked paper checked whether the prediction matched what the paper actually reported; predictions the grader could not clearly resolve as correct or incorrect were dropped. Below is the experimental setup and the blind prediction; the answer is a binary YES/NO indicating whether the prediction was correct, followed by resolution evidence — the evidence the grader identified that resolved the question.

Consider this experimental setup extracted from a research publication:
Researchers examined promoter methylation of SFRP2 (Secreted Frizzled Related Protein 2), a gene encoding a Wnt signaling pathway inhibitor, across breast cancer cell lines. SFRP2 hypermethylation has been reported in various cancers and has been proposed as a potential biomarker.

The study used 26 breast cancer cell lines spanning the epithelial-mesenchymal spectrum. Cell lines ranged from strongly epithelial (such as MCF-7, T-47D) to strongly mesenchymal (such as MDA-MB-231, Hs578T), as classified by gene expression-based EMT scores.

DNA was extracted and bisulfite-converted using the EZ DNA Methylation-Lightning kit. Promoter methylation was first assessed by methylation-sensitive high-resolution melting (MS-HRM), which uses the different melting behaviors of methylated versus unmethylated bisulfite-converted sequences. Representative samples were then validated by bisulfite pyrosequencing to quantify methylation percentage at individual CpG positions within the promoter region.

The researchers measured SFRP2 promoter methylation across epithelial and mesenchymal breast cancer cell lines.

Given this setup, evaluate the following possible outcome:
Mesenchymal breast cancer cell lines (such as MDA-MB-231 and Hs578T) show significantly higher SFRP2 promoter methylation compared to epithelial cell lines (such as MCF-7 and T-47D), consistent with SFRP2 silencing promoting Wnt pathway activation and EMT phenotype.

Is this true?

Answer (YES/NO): NO